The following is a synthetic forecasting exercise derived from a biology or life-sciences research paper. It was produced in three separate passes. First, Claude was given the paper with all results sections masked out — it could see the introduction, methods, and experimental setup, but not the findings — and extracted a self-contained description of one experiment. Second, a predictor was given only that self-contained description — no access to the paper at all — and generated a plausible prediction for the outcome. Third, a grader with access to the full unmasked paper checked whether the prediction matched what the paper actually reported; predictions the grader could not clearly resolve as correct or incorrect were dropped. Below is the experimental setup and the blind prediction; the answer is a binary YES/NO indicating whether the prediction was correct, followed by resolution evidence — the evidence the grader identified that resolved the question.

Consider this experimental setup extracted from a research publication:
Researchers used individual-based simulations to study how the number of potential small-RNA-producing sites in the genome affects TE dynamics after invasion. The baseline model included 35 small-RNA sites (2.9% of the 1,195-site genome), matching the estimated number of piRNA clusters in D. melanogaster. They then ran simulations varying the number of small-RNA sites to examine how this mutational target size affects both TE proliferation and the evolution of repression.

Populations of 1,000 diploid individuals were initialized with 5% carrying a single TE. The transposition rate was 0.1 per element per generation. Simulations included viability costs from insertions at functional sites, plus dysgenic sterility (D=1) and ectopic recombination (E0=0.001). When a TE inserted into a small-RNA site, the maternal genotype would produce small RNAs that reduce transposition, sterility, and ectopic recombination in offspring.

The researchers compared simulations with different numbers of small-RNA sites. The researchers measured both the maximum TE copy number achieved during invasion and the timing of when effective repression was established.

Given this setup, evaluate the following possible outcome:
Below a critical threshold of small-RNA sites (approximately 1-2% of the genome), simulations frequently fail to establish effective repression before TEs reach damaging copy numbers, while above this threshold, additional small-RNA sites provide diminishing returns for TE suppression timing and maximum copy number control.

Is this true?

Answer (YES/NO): NO